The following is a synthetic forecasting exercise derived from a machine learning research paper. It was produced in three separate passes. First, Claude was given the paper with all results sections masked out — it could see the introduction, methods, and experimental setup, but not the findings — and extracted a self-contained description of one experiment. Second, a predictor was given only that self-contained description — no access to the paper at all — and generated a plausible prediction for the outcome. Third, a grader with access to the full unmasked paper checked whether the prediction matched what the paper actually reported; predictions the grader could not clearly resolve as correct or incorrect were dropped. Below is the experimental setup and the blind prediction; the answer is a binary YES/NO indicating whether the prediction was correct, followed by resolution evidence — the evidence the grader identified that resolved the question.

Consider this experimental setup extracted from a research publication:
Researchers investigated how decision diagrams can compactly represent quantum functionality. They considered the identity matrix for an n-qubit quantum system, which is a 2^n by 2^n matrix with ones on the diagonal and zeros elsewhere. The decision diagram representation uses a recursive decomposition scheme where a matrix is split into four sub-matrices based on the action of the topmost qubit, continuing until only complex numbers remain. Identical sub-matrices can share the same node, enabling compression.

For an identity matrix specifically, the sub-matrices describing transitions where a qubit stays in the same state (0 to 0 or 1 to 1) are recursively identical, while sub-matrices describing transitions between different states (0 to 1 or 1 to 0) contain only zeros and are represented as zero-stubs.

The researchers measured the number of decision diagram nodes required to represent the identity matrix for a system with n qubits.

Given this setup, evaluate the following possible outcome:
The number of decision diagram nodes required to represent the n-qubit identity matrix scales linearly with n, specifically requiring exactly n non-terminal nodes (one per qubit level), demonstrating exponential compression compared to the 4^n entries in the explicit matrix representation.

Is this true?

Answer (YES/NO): YES